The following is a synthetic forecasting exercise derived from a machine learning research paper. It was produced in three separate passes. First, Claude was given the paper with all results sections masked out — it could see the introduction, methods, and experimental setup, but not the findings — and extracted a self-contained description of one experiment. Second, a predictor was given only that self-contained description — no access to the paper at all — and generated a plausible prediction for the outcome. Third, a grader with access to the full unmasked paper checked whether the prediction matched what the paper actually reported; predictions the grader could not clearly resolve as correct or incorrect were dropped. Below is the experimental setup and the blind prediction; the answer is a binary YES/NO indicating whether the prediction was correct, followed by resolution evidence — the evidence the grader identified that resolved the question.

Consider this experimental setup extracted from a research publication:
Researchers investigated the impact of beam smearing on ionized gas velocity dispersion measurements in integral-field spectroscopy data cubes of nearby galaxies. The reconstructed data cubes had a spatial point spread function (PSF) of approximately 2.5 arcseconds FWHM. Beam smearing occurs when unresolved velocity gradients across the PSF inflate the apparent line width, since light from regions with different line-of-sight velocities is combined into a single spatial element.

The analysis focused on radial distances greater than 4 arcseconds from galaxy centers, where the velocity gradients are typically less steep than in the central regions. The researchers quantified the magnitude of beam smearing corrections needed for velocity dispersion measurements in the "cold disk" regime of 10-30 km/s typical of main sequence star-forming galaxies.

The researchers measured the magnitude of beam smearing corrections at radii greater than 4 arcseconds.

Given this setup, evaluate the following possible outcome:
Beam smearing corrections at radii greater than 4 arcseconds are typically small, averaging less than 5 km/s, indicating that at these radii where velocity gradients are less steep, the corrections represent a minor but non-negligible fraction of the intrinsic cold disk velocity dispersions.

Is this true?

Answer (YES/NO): NO